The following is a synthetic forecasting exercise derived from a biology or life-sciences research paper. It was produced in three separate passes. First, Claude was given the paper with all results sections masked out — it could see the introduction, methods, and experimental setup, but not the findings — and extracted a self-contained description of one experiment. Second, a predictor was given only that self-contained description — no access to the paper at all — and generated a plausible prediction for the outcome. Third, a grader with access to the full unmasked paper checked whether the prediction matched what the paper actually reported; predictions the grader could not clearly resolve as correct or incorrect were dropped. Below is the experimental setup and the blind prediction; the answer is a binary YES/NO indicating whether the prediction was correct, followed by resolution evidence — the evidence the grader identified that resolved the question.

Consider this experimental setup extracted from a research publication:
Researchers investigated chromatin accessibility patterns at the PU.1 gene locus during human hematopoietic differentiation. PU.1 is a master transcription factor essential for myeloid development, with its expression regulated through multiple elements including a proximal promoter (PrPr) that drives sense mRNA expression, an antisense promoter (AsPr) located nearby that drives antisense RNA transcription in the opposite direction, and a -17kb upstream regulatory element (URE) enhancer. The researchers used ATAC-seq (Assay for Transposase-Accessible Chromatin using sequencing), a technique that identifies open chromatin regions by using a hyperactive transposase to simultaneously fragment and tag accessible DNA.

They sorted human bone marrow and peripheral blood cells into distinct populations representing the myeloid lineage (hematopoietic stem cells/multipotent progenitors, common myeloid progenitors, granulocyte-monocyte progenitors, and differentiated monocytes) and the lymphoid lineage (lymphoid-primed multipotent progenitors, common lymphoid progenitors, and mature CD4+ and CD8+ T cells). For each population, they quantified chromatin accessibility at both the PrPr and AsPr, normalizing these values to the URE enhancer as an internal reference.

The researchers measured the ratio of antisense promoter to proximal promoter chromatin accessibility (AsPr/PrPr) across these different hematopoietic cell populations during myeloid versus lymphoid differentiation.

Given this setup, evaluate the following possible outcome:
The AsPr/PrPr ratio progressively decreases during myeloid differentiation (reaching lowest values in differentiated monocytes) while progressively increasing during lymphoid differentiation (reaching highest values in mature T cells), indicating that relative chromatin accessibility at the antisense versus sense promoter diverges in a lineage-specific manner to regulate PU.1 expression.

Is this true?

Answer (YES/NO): NO